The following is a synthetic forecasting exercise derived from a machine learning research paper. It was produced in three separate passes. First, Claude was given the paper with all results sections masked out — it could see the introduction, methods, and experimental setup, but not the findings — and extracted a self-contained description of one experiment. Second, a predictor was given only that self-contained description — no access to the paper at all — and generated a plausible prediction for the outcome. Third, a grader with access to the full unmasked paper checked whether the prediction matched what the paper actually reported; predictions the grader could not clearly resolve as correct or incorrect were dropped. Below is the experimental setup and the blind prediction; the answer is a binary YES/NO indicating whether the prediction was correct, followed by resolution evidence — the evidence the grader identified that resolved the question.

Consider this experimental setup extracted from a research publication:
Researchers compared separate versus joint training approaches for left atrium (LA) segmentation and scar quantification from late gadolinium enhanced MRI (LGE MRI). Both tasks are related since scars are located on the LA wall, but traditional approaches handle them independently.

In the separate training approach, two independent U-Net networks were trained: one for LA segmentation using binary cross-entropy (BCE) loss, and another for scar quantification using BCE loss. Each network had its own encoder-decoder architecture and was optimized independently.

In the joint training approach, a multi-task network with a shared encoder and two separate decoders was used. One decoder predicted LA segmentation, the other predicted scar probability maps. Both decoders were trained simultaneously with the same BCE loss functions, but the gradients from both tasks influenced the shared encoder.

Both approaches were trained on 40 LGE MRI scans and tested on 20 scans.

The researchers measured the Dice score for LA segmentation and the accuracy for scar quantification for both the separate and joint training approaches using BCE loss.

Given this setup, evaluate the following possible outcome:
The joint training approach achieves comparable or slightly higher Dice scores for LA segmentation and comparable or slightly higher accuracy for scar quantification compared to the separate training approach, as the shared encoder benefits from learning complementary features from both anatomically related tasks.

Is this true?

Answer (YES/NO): YES